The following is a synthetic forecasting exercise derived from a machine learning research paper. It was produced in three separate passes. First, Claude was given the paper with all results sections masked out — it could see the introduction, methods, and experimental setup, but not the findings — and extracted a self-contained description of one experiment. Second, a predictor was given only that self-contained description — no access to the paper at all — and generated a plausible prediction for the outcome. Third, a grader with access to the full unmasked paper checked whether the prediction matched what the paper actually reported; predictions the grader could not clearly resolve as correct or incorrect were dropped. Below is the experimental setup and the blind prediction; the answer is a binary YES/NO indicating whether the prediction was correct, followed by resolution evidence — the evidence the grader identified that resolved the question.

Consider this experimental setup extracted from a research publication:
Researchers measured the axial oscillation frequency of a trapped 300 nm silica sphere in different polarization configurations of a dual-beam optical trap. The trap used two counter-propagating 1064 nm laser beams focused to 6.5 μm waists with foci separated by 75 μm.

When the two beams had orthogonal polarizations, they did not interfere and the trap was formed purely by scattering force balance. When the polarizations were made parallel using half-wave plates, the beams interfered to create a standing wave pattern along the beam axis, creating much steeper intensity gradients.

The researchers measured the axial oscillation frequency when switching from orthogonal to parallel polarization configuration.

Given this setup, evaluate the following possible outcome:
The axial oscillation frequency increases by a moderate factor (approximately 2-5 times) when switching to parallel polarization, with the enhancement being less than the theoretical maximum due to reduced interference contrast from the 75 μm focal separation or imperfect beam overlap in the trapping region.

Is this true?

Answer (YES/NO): NO